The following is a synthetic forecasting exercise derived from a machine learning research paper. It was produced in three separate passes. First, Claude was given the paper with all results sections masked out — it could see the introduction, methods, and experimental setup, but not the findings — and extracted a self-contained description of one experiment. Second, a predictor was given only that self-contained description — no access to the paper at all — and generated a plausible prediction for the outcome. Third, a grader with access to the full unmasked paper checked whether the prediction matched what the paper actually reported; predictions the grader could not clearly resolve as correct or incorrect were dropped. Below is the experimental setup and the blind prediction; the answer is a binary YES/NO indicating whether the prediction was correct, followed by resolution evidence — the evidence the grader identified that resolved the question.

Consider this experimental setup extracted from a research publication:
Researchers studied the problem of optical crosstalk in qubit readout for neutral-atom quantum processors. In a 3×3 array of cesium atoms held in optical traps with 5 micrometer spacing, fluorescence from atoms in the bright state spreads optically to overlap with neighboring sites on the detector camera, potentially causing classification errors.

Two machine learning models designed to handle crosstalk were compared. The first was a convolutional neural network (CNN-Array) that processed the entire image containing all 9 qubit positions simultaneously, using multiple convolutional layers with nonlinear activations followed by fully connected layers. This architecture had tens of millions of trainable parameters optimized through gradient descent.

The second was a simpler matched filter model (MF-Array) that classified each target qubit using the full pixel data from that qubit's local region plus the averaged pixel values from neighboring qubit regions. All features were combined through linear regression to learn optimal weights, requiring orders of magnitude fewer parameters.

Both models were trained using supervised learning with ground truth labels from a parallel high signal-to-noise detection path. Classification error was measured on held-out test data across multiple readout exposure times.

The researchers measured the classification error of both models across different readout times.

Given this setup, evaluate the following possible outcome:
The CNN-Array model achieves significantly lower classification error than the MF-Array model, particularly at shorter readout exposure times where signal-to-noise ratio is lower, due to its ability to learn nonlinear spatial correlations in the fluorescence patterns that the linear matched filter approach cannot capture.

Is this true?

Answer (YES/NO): NO